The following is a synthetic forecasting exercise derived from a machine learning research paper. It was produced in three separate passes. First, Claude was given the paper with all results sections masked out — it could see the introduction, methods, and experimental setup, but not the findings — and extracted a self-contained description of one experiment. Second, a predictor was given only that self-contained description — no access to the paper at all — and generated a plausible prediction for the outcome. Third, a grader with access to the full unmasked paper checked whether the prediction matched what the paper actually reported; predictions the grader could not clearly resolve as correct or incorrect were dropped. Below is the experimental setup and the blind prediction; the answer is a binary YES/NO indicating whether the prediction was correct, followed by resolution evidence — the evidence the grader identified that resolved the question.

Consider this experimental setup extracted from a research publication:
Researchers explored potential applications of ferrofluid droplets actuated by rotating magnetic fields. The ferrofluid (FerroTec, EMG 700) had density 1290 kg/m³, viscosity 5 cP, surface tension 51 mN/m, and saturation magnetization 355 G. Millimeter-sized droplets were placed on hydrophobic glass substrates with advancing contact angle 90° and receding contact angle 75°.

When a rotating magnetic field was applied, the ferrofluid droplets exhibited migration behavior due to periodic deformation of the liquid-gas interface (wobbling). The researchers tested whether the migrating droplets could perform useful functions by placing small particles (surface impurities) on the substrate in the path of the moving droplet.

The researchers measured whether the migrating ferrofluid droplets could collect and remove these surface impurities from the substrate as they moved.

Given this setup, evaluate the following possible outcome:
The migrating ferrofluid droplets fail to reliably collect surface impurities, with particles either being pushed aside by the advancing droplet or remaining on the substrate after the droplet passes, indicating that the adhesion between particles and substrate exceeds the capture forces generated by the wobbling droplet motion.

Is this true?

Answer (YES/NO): NO